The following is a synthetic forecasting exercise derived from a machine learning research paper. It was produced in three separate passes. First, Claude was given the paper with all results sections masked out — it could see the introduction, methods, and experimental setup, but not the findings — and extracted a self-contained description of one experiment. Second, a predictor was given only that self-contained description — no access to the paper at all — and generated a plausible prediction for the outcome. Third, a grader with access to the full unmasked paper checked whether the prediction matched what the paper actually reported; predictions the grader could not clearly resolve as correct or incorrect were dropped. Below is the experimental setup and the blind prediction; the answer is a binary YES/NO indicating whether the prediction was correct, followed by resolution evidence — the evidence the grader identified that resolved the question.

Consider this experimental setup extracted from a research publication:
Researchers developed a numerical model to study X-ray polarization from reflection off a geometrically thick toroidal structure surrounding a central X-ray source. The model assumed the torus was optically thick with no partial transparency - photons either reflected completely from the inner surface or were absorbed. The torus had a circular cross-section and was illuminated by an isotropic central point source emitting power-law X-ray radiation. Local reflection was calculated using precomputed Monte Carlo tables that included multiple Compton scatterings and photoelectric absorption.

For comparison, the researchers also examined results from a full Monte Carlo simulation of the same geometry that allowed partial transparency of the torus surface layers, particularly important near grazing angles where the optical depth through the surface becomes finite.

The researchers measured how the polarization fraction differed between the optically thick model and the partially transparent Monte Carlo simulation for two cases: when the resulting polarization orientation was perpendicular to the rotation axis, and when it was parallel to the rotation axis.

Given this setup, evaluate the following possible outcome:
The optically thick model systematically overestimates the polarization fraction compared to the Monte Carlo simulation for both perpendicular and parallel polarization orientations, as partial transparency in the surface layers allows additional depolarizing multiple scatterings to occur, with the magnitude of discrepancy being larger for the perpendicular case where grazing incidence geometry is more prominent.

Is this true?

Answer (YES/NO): NO